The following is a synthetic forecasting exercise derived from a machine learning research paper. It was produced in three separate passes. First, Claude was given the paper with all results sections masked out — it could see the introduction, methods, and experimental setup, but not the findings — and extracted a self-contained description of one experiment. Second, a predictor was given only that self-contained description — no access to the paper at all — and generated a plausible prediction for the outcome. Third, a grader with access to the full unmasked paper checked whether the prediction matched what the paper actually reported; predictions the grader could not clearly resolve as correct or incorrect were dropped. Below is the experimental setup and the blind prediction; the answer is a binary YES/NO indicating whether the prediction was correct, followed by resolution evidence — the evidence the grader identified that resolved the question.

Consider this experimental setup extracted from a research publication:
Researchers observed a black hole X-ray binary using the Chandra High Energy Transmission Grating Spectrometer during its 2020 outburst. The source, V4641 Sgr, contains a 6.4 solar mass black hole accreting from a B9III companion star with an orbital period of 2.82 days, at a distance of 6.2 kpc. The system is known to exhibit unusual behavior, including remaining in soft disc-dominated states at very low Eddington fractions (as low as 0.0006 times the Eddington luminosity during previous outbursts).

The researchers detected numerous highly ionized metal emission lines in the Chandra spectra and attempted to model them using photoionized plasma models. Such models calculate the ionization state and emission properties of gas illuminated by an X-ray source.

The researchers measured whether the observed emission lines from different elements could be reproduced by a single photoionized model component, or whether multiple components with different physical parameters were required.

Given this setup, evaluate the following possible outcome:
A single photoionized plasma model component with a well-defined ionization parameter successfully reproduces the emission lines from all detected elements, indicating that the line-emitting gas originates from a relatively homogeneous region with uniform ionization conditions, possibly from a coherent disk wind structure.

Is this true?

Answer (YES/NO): NO